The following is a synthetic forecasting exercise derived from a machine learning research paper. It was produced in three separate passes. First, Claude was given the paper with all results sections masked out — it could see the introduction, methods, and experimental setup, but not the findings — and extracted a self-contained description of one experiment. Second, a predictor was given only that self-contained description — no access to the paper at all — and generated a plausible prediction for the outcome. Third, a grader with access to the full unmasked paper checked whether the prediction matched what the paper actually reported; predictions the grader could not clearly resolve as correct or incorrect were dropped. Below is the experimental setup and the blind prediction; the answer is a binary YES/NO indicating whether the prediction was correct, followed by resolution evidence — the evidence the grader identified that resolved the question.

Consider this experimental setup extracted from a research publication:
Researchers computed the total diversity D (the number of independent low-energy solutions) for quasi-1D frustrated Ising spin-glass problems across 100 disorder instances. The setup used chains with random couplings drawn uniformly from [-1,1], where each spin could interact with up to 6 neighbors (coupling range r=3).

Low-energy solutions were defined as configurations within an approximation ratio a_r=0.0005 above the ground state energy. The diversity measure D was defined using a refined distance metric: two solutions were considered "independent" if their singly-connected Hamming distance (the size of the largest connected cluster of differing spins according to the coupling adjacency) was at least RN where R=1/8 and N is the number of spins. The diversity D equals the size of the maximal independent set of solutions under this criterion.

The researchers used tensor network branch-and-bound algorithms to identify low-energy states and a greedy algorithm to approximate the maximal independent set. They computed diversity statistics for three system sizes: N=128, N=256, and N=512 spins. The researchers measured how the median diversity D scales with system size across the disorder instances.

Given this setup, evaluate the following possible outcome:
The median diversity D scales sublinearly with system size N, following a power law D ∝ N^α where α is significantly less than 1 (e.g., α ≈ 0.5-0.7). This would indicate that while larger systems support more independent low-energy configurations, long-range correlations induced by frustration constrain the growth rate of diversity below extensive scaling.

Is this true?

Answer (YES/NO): NO